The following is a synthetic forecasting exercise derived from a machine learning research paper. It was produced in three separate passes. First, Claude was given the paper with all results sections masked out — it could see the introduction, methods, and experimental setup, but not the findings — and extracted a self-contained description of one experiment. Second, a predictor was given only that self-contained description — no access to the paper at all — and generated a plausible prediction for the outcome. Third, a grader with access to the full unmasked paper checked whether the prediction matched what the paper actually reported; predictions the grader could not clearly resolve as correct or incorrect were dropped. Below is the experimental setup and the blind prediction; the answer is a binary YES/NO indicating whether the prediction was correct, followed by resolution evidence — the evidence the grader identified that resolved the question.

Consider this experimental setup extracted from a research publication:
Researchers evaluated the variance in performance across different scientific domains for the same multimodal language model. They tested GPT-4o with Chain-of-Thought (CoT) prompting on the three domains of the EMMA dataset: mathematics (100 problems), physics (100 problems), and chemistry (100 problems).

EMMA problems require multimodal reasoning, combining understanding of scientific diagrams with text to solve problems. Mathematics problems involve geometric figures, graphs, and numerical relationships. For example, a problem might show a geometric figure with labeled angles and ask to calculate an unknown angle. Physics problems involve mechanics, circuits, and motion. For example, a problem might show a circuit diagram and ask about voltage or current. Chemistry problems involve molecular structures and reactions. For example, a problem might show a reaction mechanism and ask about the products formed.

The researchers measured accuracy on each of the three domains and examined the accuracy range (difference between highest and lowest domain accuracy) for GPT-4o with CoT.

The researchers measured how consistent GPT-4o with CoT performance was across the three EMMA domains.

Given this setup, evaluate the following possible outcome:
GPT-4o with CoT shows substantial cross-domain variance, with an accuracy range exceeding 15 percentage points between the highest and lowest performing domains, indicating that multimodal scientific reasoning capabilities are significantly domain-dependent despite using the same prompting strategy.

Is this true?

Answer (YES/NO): YES